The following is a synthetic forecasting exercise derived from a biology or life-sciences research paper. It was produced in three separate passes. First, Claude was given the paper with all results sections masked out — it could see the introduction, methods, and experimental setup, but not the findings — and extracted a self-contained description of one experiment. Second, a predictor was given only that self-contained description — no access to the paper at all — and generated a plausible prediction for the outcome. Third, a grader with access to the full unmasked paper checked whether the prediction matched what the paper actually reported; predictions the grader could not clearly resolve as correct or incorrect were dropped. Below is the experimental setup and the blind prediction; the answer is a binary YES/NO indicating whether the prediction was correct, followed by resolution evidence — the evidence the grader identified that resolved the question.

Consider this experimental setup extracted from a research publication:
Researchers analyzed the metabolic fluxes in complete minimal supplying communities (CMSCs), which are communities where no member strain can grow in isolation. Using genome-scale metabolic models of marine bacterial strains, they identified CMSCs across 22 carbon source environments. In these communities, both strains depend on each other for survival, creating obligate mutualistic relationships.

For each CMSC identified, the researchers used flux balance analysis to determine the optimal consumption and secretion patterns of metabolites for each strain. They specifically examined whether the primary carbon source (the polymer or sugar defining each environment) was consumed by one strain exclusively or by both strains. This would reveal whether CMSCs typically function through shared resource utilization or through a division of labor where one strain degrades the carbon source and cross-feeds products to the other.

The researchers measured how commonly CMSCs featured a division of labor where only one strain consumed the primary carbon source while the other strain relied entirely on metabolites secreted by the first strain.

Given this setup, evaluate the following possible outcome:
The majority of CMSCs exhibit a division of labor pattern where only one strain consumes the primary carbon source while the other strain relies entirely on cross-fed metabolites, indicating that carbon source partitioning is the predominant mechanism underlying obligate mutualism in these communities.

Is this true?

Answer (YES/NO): YES